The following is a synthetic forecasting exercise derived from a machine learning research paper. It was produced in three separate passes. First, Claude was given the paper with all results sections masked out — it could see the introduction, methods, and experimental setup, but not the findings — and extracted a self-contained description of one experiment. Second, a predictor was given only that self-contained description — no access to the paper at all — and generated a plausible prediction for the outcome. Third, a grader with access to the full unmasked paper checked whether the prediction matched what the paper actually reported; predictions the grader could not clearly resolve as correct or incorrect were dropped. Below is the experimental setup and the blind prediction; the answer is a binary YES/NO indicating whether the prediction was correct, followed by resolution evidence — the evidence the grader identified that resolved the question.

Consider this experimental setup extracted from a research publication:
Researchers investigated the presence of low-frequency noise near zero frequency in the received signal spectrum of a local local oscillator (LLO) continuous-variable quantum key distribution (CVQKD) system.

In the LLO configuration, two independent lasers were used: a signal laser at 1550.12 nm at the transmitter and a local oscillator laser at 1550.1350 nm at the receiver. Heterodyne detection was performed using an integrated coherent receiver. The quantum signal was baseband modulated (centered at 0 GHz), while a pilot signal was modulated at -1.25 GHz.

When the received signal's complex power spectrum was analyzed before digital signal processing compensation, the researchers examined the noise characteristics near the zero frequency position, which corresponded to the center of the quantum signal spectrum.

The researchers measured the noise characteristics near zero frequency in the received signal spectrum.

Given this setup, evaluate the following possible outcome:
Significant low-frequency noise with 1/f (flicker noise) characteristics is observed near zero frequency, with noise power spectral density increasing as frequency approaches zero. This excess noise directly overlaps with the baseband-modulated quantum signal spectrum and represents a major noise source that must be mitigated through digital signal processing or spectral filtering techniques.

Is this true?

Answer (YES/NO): YES